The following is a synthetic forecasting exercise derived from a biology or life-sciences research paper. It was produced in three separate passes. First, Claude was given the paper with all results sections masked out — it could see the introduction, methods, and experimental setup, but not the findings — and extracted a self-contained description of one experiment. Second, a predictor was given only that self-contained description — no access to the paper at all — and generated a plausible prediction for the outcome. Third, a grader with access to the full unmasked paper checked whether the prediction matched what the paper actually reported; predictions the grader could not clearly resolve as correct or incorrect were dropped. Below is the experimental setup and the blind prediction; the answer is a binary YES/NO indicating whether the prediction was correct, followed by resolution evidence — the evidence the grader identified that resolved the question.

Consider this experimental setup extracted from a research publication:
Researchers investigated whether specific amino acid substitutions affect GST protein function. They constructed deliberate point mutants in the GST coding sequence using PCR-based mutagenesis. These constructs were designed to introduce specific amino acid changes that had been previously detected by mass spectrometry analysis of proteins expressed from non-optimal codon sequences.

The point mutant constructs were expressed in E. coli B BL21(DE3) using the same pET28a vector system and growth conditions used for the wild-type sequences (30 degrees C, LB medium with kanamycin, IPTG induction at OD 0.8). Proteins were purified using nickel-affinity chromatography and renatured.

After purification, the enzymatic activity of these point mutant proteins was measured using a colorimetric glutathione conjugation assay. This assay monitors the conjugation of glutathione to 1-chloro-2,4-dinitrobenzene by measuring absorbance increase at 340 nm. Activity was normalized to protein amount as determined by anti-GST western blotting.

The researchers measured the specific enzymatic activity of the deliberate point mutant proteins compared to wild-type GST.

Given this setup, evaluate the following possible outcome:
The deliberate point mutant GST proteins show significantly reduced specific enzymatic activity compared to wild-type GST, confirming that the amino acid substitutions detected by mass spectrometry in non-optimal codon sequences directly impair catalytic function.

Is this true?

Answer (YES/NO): NO